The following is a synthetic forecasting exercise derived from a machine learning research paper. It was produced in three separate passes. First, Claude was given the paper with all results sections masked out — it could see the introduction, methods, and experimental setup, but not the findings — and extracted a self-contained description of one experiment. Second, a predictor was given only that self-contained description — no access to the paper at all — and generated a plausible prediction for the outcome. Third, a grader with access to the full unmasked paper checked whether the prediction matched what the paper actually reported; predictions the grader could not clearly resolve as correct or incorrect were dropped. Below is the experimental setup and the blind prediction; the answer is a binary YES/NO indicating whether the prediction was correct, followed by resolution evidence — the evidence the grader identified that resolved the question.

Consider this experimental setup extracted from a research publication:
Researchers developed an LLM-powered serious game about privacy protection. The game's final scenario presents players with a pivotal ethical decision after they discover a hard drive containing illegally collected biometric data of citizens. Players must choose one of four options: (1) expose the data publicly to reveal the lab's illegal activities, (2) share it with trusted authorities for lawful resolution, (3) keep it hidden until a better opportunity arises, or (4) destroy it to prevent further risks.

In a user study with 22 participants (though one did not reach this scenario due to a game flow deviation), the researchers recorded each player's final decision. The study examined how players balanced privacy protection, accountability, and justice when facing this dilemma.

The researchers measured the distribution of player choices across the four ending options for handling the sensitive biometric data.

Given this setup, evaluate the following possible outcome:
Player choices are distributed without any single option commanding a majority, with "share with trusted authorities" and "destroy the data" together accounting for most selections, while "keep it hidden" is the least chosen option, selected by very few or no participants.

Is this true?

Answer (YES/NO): NO